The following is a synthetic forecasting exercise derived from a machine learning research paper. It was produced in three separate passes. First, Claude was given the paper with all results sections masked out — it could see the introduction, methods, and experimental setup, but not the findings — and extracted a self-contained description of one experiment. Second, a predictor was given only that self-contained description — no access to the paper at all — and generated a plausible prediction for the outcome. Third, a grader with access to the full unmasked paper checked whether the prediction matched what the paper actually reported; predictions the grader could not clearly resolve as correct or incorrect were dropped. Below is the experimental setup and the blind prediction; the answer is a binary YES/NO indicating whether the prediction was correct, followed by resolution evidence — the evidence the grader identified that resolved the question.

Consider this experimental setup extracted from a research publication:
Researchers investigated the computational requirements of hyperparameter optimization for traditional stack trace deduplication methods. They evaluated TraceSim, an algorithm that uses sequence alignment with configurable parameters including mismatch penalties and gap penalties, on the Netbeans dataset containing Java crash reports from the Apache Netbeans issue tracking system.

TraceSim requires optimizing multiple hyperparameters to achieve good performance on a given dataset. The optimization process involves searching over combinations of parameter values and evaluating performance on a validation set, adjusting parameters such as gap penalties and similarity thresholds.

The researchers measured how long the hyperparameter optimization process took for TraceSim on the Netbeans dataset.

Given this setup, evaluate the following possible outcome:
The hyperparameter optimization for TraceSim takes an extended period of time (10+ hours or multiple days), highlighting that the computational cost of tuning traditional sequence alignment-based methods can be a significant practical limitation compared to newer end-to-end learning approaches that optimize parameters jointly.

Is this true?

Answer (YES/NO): YES